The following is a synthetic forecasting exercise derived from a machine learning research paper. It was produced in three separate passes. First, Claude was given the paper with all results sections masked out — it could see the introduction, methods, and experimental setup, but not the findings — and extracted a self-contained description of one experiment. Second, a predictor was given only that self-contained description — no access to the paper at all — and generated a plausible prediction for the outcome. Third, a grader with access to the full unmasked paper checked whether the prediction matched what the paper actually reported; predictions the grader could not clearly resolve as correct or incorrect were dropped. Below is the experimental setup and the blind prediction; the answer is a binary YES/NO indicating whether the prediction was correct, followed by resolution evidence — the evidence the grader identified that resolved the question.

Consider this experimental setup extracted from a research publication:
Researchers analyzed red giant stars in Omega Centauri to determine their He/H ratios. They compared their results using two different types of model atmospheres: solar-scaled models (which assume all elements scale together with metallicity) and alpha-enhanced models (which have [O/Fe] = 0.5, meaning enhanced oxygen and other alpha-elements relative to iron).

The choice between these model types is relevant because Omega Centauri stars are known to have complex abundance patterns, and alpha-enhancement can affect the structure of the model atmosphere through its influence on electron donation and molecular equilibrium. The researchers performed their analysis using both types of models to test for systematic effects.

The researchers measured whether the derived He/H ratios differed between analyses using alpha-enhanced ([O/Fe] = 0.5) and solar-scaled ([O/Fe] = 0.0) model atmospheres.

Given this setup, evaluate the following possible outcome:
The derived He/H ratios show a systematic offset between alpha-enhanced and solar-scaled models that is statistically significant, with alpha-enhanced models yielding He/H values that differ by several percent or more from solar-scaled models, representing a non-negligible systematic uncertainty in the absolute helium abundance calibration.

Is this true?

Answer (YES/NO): NO